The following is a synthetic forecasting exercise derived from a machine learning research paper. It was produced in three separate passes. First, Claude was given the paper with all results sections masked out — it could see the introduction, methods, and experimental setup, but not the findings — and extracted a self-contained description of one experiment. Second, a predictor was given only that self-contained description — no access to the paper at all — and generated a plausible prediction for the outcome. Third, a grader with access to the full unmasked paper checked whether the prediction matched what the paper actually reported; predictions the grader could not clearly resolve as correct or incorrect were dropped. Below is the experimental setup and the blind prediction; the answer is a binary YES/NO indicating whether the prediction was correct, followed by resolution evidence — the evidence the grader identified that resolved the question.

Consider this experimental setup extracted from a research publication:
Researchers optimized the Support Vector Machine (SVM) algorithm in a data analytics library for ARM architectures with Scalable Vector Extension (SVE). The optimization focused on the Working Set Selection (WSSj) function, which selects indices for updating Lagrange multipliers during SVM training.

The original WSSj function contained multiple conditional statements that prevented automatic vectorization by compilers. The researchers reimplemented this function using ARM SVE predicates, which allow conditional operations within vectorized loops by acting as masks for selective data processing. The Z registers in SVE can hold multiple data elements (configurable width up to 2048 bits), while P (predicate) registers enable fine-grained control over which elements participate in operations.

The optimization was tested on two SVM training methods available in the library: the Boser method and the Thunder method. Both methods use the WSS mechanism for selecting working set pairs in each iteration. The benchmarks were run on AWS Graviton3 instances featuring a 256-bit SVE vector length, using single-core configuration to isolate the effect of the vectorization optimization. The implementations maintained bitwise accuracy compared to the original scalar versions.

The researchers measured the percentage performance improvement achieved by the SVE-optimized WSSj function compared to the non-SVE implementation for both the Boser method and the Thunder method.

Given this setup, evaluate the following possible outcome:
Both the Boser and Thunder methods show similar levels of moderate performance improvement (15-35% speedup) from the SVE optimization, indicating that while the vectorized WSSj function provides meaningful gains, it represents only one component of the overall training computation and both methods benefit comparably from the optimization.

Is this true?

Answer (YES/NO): NO